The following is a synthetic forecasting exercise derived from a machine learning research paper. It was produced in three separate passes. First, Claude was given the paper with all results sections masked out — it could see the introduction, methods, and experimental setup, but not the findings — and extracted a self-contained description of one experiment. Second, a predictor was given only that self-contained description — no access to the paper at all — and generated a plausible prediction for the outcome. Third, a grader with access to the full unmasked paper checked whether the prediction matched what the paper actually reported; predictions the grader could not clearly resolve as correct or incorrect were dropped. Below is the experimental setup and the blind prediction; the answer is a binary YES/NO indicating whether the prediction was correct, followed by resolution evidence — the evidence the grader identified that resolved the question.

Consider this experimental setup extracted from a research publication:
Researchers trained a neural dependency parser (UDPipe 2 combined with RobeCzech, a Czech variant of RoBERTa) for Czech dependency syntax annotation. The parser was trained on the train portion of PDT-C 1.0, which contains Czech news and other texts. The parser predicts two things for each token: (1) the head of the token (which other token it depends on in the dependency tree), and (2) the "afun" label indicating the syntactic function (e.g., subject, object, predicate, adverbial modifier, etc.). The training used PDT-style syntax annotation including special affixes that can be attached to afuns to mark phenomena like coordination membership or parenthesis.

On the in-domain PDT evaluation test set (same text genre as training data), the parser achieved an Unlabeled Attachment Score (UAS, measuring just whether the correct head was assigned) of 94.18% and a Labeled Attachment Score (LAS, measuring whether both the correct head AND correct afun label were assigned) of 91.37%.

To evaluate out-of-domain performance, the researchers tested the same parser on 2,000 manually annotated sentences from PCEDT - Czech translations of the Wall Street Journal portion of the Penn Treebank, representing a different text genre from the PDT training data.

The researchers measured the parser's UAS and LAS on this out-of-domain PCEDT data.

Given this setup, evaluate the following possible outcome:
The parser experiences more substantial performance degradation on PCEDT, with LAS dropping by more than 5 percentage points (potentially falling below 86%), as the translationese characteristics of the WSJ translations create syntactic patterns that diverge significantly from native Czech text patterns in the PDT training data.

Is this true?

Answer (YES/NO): NO